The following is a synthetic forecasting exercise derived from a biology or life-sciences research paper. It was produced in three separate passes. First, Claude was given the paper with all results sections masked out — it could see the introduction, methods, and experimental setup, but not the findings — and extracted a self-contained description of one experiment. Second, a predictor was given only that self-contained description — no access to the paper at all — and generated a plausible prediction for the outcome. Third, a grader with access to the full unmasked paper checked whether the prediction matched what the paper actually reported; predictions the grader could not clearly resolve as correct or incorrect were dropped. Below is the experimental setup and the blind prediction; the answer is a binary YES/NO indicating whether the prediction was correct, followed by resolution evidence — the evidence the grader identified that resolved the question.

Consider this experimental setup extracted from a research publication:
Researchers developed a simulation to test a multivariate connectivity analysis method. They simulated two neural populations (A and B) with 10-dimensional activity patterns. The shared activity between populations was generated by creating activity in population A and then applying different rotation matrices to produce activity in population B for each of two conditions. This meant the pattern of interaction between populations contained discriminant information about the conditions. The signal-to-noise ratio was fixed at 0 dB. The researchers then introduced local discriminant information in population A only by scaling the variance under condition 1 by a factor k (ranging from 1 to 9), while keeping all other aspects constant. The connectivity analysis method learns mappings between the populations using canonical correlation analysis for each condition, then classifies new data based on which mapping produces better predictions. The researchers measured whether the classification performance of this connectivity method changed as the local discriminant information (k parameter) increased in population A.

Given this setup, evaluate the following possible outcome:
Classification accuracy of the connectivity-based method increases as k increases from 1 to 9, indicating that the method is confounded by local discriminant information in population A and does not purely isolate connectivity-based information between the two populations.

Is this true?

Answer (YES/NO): NO